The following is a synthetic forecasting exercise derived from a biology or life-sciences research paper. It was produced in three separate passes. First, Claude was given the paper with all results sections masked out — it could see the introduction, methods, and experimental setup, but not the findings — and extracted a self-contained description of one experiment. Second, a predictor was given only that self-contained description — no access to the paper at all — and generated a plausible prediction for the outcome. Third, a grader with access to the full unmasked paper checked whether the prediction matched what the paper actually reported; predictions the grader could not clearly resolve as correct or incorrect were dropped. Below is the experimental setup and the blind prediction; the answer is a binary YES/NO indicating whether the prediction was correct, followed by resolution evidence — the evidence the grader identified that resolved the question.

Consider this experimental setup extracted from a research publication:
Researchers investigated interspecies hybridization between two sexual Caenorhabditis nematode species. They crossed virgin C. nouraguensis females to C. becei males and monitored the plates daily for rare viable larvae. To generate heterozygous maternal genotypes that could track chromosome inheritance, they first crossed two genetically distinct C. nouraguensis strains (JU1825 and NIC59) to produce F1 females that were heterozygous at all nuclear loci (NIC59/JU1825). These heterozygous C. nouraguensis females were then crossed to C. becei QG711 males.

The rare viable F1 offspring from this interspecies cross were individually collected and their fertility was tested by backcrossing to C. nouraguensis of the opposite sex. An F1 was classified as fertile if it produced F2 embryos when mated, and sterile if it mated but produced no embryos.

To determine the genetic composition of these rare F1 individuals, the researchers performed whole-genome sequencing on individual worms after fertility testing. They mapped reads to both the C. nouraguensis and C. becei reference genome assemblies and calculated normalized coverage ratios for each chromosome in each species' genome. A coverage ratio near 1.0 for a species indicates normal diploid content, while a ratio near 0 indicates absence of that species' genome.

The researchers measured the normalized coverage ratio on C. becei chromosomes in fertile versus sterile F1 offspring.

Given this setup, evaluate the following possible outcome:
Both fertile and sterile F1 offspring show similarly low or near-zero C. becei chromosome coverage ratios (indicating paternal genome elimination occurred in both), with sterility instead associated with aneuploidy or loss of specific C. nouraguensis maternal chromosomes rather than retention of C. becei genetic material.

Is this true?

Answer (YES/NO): NO